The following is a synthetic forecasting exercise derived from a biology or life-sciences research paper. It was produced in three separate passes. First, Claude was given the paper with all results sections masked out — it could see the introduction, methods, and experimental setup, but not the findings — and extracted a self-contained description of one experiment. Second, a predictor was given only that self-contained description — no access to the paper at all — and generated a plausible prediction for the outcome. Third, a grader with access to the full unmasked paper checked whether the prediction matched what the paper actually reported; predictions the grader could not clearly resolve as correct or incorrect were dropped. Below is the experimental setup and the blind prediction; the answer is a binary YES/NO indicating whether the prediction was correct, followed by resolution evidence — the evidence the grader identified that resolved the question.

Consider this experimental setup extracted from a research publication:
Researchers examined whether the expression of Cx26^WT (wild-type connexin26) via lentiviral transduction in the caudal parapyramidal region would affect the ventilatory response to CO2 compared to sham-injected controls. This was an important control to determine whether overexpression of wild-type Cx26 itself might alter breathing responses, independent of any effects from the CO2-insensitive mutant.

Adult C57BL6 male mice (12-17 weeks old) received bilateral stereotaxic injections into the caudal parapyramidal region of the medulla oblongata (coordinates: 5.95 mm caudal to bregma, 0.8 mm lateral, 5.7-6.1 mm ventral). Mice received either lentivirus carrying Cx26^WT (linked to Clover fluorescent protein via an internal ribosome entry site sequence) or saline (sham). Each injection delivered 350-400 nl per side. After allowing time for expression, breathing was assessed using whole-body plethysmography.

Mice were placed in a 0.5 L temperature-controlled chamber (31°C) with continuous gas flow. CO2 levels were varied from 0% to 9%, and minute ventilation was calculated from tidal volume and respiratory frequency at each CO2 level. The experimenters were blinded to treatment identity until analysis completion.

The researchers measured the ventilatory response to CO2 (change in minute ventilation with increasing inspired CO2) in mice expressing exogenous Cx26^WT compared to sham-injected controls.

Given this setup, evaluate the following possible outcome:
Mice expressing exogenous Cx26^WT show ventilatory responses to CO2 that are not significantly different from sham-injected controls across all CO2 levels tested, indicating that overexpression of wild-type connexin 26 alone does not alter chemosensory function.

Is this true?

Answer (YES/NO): YES